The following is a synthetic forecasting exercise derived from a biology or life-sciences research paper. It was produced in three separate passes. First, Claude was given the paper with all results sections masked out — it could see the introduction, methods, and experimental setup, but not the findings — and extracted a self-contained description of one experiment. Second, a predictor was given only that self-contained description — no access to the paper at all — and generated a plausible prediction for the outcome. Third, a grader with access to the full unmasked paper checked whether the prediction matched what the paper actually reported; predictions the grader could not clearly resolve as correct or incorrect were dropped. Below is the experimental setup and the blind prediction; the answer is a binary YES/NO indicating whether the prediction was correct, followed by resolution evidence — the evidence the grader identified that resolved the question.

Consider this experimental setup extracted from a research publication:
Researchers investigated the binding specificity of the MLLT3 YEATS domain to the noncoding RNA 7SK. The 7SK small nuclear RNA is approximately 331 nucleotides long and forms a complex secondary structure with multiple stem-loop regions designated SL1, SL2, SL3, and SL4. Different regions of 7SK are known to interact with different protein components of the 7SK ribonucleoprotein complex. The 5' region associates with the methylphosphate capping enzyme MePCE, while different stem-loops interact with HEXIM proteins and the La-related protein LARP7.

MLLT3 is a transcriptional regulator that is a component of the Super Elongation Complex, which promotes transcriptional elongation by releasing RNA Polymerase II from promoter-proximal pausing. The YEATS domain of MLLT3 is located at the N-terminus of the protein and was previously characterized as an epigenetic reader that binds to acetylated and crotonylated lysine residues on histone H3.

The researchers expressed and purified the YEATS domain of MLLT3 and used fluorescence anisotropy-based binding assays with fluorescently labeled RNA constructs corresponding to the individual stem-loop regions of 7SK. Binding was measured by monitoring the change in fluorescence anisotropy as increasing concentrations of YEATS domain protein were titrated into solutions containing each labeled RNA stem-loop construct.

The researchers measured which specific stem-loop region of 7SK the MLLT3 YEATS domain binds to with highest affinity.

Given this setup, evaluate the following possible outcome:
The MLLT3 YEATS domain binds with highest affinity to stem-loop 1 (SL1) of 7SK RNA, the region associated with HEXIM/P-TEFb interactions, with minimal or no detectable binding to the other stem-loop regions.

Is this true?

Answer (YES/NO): NO